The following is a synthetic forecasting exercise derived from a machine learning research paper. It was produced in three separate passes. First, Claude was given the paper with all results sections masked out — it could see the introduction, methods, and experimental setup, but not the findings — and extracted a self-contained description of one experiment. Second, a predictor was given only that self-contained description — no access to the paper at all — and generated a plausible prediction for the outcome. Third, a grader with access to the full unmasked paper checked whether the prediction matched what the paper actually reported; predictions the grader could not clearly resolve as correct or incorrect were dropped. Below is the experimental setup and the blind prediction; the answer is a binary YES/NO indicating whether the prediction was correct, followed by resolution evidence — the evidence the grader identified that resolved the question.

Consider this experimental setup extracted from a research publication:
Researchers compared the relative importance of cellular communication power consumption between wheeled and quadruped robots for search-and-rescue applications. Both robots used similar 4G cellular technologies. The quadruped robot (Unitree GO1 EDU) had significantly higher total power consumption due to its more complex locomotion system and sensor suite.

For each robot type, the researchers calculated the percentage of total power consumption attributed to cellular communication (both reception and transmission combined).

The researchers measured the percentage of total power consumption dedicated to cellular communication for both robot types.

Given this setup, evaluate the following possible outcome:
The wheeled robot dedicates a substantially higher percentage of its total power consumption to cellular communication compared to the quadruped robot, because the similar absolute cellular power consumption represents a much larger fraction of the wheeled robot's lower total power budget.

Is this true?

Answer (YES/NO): YES